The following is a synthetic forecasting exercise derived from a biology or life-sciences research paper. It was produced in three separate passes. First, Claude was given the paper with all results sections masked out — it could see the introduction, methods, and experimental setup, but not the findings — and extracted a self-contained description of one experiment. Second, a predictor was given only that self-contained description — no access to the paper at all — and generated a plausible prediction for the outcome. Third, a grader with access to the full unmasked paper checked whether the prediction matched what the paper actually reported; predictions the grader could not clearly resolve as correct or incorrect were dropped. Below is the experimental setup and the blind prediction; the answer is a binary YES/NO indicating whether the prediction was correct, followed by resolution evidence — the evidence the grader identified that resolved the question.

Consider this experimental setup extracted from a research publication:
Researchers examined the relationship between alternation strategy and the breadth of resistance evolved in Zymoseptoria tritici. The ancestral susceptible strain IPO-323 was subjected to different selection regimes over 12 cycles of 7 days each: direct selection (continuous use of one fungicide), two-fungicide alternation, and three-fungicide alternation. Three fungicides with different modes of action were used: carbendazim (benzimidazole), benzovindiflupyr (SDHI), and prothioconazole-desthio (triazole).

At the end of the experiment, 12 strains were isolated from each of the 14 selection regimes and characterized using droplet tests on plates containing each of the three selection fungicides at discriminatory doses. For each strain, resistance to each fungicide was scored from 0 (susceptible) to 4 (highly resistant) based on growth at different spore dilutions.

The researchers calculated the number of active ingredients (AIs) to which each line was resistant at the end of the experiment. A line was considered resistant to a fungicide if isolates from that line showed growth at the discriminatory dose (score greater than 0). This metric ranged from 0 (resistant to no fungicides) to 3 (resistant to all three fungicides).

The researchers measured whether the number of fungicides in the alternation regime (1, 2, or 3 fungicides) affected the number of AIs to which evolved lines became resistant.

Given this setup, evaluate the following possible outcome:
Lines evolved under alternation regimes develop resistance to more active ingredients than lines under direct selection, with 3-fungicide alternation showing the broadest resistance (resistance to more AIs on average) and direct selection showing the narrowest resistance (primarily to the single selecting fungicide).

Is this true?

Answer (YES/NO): YES